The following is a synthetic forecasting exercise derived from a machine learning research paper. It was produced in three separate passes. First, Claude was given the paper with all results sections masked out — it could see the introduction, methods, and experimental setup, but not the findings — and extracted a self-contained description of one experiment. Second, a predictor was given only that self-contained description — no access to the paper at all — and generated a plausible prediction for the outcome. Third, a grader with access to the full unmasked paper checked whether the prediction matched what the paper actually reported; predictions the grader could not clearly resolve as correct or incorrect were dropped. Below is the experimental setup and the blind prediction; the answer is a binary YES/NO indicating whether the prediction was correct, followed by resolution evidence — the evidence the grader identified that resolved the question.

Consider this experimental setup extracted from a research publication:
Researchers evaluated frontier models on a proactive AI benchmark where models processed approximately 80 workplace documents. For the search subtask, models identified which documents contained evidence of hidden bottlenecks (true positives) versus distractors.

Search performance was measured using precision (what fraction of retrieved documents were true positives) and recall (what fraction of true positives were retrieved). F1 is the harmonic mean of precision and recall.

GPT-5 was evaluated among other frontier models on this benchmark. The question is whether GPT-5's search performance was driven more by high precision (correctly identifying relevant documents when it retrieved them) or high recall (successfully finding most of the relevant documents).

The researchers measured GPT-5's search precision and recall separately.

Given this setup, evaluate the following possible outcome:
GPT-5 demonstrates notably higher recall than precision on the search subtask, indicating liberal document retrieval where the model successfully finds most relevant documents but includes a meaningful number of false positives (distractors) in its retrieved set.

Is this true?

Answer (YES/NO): NO